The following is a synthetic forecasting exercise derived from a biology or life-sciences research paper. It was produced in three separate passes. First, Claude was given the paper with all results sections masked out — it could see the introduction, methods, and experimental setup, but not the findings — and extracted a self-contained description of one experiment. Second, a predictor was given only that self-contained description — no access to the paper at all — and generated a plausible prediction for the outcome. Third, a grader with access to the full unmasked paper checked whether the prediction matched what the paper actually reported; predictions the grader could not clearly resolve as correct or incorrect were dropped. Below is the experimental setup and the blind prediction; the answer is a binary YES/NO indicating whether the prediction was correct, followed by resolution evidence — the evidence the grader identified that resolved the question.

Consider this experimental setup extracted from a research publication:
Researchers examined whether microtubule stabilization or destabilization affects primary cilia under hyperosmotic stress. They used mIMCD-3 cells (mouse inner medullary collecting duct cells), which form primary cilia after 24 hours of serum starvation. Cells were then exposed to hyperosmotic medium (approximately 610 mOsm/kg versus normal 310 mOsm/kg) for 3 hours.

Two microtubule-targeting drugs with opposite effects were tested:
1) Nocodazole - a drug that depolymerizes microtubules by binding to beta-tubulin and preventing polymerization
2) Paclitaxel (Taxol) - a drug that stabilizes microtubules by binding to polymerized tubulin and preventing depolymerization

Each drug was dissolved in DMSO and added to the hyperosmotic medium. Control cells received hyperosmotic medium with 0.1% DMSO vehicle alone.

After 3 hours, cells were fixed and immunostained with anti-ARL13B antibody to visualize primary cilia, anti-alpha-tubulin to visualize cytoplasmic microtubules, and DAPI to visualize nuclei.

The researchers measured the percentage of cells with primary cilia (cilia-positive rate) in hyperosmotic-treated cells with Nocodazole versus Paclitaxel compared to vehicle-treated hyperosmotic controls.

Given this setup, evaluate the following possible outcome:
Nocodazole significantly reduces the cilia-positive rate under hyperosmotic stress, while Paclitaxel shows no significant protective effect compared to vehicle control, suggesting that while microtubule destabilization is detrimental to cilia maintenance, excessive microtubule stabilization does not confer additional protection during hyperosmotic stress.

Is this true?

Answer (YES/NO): NO